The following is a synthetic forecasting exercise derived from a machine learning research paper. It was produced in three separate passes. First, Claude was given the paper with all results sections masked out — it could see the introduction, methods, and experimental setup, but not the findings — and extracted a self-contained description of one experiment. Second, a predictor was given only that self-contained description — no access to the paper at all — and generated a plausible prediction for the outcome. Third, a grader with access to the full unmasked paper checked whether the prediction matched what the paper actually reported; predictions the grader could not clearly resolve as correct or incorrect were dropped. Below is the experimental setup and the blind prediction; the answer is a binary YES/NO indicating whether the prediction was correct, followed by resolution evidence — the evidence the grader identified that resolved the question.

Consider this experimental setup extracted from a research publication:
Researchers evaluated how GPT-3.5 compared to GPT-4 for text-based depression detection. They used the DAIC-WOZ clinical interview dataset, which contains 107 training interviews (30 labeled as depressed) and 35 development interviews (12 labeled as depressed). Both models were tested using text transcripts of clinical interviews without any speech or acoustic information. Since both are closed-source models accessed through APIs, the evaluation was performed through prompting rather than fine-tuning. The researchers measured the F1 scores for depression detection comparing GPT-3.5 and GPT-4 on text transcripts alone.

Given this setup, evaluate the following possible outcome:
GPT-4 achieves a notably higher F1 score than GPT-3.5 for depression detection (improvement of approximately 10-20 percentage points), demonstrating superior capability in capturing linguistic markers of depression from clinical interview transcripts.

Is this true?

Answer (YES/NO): NO